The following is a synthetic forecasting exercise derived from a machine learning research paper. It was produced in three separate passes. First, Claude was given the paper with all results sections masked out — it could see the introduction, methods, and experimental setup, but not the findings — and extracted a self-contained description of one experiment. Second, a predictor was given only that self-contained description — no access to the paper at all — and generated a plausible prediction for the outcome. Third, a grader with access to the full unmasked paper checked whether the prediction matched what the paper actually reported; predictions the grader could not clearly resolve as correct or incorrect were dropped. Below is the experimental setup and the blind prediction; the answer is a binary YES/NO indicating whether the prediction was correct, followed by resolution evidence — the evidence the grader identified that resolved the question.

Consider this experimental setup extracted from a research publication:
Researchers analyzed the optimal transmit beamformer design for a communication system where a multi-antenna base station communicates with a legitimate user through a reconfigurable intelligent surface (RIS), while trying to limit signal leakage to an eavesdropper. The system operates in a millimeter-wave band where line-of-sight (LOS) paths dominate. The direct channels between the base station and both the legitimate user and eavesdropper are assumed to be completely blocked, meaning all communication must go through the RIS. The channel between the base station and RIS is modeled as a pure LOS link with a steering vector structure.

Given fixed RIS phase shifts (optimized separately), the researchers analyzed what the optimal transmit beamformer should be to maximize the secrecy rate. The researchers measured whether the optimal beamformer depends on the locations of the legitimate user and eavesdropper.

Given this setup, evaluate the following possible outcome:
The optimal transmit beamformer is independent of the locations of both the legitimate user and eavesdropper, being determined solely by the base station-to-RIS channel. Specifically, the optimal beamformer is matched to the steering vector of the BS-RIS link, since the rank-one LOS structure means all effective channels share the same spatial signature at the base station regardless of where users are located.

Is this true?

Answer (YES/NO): YES